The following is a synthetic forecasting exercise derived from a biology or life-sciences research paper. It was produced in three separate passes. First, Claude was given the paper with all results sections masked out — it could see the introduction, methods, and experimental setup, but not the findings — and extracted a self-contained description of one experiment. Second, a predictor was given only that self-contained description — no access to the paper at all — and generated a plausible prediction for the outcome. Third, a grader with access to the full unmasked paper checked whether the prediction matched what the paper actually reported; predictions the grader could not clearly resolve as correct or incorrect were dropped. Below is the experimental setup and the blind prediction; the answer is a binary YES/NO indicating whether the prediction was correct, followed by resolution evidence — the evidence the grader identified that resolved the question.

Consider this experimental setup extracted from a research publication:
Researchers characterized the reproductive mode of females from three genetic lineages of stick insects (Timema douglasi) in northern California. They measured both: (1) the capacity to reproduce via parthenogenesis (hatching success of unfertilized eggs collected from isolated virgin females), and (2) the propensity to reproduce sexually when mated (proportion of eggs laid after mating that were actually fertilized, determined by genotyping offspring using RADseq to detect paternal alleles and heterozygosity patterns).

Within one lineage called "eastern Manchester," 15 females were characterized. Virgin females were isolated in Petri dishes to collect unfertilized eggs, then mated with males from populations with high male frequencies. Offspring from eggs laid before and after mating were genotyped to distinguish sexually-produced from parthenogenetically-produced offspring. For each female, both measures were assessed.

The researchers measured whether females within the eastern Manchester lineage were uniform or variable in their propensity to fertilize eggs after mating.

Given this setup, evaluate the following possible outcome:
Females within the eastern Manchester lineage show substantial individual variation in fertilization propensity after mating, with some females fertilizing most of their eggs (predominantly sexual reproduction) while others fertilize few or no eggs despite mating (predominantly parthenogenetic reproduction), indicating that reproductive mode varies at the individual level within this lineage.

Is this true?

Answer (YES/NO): YES